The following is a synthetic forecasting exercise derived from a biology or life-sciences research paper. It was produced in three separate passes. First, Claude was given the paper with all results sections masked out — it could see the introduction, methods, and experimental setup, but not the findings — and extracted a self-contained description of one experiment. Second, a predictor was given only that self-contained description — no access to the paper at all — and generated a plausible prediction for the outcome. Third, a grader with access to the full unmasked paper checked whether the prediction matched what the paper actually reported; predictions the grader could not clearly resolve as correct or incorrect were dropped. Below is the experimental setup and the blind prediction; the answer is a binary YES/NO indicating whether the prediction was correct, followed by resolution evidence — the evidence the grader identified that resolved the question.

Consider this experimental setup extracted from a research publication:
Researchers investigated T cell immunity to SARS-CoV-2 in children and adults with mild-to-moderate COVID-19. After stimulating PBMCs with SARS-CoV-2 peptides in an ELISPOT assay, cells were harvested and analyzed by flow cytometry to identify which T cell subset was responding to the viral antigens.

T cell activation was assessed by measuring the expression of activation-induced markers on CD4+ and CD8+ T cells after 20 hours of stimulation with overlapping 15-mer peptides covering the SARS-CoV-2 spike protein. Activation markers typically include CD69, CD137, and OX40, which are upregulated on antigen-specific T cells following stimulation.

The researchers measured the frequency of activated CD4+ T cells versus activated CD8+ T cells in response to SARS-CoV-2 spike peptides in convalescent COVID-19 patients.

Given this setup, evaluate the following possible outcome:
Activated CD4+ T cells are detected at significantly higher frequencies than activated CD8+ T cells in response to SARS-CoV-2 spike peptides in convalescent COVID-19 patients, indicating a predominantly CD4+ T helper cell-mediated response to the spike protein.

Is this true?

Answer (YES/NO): YES